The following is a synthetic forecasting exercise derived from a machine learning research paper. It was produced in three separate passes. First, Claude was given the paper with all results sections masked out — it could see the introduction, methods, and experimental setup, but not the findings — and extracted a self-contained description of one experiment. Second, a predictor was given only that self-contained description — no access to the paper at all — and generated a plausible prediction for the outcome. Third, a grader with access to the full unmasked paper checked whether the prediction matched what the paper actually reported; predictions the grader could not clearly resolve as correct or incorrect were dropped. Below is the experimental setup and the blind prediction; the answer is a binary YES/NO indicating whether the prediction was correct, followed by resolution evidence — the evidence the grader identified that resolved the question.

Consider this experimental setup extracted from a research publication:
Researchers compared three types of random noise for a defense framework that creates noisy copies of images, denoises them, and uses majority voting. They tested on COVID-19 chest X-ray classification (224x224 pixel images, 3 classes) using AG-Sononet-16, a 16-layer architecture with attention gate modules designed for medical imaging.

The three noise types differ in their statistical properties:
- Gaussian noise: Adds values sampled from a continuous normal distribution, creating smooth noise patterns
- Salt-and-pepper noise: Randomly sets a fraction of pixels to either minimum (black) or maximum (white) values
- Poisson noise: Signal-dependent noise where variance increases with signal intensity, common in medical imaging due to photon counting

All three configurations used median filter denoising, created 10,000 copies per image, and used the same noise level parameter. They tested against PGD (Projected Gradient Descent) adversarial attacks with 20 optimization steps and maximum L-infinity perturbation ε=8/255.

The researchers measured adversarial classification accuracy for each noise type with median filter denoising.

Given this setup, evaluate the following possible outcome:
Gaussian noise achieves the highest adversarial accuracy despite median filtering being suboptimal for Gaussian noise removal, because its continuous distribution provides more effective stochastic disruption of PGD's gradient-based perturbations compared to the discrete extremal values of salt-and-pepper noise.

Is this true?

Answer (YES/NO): NO